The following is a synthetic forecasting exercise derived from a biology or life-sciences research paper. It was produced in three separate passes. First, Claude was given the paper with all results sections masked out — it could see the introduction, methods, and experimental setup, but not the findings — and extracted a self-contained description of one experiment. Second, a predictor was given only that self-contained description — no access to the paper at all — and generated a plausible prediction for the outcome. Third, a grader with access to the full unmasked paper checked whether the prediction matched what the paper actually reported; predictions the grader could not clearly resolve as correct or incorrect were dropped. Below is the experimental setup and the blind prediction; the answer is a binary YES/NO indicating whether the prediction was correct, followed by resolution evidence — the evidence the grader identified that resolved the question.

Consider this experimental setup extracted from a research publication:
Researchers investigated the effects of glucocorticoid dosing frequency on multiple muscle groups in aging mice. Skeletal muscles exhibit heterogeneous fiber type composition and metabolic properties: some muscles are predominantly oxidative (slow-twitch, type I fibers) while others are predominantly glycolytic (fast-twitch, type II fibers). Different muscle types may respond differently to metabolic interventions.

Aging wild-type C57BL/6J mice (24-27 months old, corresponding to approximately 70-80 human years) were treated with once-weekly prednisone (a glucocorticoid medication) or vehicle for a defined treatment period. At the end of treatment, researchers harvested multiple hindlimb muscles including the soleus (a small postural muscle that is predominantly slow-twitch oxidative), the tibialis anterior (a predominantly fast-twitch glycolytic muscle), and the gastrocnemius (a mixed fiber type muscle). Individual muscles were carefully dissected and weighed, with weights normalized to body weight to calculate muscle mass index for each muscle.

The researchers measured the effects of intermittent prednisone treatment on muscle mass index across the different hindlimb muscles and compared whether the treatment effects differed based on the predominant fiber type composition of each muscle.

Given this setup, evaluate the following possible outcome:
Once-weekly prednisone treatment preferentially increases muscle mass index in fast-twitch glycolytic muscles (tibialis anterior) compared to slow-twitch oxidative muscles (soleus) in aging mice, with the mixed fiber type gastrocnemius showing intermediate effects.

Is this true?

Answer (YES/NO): NO